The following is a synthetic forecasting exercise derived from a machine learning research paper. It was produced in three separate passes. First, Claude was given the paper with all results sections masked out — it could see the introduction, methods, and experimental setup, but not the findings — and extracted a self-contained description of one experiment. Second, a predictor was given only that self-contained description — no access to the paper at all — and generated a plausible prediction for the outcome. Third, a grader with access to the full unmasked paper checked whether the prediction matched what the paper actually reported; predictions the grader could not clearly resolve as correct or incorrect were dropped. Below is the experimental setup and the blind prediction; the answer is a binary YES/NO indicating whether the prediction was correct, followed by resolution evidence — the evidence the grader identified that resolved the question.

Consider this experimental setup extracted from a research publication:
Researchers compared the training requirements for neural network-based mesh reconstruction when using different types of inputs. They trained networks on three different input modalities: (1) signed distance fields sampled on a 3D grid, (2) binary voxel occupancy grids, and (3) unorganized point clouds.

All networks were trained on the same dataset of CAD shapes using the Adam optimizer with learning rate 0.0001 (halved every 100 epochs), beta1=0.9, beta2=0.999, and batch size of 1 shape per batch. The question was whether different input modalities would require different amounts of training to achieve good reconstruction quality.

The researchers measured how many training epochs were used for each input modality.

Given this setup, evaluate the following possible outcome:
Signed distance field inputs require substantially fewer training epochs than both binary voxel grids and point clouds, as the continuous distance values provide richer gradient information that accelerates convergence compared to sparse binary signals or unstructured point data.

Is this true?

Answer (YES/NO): NO